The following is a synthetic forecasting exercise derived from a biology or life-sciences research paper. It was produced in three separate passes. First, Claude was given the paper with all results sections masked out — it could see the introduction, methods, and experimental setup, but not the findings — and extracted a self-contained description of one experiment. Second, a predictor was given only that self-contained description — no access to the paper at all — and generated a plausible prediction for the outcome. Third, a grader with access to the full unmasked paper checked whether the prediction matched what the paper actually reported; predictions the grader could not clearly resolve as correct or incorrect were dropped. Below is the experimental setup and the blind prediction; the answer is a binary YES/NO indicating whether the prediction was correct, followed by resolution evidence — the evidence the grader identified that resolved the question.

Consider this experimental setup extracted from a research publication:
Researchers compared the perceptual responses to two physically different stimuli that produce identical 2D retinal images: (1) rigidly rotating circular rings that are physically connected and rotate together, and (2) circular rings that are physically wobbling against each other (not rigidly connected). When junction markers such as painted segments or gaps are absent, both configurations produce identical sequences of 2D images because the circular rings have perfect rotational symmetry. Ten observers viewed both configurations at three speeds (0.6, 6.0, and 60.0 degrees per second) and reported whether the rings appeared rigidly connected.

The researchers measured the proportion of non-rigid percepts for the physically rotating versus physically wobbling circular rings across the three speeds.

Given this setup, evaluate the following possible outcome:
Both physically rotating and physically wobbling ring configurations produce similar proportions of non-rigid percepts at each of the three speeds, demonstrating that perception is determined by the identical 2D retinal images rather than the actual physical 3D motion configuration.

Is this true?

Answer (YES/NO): YES